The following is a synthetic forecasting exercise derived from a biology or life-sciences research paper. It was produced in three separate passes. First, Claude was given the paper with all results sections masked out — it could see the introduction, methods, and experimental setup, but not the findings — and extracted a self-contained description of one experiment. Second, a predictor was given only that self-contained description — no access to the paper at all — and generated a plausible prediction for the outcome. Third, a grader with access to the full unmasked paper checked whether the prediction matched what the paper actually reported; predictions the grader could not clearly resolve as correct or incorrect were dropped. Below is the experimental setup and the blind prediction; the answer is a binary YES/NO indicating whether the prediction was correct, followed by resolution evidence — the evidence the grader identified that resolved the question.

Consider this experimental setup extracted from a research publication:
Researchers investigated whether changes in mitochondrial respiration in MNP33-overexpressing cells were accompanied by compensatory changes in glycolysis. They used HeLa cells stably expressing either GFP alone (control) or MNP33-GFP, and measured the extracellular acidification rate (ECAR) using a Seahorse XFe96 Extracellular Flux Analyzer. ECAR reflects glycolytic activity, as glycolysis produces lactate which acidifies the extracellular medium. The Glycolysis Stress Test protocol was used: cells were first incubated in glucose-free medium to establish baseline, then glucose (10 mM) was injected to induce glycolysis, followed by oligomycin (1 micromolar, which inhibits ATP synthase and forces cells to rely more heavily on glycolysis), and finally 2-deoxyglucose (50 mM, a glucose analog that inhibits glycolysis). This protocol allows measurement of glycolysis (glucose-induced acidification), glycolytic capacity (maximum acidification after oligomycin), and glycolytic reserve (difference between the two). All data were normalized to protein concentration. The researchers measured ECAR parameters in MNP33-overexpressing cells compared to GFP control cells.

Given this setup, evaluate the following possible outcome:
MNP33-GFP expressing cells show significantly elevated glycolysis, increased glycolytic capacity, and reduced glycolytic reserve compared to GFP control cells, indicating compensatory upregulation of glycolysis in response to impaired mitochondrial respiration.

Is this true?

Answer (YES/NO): NO